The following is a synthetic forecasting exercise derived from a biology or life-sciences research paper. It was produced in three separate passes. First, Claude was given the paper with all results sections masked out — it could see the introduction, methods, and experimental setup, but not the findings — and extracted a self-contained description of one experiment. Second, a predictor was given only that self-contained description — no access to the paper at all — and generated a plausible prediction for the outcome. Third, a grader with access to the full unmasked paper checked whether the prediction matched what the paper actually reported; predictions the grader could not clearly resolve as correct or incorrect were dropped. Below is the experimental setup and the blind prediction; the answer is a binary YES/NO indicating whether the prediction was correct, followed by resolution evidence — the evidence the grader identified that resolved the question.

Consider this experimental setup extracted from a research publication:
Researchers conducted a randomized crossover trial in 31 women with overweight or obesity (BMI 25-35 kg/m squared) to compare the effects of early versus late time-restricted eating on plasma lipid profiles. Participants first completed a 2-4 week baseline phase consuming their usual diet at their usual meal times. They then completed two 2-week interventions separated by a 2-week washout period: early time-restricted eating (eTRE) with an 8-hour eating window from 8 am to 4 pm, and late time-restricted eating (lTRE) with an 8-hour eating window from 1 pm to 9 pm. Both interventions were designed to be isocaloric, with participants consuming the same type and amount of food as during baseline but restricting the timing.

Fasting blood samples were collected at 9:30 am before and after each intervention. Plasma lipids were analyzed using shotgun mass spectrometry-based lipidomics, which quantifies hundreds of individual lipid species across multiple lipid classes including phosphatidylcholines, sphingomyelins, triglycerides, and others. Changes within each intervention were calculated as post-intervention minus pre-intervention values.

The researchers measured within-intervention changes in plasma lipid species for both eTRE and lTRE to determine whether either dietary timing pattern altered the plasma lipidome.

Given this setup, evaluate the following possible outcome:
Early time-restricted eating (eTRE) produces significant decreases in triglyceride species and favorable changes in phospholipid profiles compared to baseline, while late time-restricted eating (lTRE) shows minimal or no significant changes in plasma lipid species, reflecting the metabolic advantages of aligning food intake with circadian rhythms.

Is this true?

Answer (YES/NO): NO